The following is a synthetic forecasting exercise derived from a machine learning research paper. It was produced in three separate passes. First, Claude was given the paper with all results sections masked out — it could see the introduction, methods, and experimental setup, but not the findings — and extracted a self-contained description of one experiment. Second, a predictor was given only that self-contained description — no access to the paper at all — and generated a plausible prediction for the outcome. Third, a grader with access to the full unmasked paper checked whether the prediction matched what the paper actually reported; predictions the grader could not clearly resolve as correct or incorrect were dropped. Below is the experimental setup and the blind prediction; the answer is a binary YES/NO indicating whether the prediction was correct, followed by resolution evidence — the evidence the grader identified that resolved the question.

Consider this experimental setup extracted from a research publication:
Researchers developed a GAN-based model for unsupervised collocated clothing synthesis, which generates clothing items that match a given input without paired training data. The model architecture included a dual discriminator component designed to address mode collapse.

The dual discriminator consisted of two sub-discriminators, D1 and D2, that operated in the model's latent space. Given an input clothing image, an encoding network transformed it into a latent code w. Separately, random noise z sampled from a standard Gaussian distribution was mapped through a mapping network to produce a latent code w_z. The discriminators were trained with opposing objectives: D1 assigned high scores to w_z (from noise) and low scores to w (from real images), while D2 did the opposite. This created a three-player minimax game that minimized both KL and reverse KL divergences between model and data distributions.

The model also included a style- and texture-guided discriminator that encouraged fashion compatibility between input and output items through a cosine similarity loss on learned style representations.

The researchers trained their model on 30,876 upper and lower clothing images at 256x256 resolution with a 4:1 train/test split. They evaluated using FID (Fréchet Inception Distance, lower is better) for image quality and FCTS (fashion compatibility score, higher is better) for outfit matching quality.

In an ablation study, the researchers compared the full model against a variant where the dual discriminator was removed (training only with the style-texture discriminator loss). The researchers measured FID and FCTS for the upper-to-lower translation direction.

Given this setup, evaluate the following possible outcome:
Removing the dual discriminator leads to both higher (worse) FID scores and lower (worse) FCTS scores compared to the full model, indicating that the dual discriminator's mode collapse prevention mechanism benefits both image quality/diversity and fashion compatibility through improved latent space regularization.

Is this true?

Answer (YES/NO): NO